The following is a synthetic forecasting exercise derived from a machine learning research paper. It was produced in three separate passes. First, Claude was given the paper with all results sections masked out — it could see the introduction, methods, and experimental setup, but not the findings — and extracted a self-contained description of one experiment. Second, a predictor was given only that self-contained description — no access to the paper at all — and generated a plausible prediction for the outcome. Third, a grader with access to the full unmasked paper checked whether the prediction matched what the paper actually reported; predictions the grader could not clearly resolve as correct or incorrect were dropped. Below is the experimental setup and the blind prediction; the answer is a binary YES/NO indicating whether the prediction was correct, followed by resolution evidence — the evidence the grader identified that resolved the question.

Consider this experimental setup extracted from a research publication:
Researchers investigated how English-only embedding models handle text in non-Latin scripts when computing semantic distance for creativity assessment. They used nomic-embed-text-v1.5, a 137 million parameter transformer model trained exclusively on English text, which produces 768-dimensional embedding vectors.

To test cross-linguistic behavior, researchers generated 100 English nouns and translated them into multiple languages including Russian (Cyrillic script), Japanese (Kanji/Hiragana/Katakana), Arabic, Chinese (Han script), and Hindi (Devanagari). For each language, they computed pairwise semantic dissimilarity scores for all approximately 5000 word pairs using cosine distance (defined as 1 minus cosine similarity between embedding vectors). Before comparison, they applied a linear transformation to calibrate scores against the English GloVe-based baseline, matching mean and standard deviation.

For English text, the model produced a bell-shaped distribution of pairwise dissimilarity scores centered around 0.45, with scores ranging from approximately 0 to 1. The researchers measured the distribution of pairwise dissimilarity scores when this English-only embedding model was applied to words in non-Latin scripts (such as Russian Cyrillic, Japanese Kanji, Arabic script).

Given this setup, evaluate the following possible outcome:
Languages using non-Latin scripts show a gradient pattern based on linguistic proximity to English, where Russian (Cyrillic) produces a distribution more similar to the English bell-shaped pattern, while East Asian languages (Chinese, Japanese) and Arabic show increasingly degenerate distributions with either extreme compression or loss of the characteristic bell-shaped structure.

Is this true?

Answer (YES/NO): NO